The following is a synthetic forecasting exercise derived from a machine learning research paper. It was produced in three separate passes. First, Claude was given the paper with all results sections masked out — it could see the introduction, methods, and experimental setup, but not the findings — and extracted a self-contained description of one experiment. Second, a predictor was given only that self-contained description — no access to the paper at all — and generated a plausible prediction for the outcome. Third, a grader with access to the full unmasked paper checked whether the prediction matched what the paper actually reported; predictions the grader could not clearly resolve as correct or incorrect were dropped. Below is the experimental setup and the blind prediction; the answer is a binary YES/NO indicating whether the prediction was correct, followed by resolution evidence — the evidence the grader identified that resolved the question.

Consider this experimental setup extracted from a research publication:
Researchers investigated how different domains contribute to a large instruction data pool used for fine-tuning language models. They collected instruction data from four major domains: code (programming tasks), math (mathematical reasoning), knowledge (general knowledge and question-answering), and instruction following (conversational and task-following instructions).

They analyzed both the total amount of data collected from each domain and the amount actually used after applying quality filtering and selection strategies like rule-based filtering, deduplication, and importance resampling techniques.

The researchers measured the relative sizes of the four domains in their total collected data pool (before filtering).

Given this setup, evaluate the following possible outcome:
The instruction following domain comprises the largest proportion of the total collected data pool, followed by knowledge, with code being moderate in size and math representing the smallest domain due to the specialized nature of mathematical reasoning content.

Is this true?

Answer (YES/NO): NO